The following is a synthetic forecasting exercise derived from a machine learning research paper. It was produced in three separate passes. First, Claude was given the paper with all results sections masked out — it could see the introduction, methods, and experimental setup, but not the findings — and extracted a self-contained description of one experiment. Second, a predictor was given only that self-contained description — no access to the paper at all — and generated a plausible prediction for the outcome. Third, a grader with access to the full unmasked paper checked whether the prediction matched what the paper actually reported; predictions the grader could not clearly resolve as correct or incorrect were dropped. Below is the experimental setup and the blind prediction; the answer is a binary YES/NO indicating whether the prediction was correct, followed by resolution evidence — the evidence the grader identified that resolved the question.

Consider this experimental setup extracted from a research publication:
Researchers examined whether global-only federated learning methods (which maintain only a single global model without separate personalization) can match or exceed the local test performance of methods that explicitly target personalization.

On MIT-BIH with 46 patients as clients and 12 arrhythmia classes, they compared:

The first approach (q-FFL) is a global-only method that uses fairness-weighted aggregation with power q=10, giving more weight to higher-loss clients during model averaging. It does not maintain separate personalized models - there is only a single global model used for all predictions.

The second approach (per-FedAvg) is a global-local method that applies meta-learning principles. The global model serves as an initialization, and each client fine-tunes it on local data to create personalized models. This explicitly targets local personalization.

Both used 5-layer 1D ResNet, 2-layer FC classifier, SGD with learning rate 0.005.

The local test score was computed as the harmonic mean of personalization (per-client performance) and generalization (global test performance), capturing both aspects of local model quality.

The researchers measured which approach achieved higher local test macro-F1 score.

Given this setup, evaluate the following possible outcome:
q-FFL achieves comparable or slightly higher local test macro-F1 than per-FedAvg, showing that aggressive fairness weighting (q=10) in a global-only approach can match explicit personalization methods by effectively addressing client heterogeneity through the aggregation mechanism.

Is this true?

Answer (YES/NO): NO